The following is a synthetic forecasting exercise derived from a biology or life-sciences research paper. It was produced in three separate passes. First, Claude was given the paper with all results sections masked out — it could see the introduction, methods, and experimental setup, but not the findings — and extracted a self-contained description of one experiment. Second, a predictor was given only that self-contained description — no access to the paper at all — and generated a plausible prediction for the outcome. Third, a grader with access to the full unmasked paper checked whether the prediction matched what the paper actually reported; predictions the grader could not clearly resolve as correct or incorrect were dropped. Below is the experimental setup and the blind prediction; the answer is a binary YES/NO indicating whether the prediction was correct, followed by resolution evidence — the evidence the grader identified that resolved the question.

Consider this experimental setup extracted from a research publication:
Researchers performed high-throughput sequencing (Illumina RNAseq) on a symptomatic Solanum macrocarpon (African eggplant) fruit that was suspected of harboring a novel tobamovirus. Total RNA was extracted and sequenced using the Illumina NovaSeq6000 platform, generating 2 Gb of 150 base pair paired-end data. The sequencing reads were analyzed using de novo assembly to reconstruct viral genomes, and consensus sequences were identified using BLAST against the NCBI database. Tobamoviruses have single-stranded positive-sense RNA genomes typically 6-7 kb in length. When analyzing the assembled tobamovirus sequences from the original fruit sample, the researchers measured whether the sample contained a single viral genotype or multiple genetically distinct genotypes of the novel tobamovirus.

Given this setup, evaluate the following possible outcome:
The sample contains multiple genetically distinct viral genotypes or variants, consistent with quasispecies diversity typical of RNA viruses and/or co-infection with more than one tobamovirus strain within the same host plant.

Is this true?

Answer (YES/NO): YES